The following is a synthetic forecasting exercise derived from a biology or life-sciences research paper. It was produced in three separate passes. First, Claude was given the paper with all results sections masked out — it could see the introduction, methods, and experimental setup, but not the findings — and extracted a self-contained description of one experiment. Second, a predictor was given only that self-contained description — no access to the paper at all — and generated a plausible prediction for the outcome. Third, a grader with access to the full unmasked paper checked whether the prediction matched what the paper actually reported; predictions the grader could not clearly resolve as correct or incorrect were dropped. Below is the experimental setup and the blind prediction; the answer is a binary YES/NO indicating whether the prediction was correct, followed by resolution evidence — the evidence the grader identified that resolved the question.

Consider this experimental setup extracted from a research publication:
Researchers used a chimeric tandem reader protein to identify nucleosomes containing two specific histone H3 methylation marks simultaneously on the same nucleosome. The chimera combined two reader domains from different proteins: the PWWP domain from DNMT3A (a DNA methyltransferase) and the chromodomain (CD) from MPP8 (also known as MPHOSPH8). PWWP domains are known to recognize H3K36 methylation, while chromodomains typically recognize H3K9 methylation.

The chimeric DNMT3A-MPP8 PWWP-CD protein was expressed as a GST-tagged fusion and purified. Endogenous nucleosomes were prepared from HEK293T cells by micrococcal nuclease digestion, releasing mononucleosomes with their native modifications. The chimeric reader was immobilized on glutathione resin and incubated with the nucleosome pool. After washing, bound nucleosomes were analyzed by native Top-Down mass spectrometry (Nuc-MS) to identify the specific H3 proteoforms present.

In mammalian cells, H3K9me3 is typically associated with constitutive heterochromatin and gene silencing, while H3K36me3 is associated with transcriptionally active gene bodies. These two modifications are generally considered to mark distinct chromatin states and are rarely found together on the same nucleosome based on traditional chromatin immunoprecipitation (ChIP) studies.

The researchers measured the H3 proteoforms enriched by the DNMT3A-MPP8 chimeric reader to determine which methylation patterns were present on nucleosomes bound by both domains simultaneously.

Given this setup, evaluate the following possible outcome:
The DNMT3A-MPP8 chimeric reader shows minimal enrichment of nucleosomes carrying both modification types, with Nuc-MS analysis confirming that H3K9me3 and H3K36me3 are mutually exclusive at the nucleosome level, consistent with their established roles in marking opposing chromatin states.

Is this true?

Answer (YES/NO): NO